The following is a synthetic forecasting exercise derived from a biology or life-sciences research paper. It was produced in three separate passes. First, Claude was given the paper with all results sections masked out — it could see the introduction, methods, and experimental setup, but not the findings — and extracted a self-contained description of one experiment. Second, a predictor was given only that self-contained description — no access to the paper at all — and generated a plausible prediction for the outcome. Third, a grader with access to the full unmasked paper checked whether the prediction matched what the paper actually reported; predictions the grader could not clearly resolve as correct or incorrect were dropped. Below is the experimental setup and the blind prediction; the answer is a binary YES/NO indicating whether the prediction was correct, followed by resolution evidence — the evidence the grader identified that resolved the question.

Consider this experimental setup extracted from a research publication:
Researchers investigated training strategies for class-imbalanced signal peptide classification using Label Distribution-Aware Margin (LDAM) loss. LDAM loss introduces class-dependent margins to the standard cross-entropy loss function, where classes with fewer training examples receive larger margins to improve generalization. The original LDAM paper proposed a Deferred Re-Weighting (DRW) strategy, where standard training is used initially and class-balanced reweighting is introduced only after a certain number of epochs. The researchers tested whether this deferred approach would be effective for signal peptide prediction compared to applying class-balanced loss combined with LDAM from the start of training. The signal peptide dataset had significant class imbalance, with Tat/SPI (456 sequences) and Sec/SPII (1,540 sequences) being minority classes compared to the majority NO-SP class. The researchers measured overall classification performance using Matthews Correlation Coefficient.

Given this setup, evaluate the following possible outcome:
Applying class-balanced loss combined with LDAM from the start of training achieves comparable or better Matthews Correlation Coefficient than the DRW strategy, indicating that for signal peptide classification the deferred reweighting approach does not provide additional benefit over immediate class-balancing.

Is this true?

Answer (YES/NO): YES